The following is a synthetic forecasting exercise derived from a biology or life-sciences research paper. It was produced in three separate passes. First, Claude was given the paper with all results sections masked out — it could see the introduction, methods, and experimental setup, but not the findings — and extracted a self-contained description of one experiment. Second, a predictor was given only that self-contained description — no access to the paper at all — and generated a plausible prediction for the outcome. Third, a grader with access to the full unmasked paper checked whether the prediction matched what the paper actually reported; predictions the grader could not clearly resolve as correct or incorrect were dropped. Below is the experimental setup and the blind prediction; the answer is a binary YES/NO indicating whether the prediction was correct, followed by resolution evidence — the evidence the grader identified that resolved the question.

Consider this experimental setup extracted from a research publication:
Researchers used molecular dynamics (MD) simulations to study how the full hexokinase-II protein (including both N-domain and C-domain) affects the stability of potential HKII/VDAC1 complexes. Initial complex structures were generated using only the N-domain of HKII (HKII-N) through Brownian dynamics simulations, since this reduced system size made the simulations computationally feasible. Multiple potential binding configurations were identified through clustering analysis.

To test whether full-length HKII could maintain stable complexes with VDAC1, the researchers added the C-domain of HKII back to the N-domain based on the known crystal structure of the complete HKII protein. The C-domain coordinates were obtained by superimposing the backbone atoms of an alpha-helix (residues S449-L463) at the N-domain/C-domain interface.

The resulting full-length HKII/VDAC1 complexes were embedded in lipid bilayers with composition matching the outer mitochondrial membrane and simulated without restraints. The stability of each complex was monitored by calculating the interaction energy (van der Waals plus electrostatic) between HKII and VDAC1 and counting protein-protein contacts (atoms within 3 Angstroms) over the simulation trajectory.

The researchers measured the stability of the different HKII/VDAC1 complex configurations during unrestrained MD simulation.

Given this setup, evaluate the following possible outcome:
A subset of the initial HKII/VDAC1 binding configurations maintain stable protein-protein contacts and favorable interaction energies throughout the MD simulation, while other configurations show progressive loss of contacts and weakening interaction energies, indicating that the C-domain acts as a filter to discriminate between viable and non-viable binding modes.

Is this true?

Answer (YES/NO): NO